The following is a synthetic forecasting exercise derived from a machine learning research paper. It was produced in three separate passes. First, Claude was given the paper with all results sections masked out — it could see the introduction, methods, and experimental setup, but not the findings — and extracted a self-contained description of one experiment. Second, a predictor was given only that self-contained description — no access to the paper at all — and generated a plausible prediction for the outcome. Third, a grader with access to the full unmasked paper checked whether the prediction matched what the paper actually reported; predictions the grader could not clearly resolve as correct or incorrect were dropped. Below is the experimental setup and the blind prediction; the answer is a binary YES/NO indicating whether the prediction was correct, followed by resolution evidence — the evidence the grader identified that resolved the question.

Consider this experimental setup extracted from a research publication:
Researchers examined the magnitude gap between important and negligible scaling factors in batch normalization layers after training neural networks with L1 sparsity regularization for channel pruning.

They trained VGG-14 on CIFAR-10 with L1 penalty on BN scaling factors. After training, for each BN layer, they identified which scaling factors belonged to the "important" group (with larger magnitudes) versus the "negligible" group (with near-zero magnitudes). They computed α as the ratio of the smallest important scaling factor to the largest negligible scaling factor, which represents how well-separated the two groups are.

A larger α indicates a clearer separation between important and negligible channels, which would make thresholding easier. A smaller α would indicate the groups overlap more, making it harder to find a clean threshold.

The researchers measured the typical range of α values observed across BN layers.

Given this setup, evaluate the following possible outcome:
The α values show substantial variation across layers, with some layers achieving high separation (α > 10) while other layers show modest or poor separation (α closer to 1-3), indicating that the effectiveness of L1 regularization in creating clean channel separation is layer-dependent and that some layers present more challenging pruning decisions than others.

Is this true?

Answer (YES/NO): NO